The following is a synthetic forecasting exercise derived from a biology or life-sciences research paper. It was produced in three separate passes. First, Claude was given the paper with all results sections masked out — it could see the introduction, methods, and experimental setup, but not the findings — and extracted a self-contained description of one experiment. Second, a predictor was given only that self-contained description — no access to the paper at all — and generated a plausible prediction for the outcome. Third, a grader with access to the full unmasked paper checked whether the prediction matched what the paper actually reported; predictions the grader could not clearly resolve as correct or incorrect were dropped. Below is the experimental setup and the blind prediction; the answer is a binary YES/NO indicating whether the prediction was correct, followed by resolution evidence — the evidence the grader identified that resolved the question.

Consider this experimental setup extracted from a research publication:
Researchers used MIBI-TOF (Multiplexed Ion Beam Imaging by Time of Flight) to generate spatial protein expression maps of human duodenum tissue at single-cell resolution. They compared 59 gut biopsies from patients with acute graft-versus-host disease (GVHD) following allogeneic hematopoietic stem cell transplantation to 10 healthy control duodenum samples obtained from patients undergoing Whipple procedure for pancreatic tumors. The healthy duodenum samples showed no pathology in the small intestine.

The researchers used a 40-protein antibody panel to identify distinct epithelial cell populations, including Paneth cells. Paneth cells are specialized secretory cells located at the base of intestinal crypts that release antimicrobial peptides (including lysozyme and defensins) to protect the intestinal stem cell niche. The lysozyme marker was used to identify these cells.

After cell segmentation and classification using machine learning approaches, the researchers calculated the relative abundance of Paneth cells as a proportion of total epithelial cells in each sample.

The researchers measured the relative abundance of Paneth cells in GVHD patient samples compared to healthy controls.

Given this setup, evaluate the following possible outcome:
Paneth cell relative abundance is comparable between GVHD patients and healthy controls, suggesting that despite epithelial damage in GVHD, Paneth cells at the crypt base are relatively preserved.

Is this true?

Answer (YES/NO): NO